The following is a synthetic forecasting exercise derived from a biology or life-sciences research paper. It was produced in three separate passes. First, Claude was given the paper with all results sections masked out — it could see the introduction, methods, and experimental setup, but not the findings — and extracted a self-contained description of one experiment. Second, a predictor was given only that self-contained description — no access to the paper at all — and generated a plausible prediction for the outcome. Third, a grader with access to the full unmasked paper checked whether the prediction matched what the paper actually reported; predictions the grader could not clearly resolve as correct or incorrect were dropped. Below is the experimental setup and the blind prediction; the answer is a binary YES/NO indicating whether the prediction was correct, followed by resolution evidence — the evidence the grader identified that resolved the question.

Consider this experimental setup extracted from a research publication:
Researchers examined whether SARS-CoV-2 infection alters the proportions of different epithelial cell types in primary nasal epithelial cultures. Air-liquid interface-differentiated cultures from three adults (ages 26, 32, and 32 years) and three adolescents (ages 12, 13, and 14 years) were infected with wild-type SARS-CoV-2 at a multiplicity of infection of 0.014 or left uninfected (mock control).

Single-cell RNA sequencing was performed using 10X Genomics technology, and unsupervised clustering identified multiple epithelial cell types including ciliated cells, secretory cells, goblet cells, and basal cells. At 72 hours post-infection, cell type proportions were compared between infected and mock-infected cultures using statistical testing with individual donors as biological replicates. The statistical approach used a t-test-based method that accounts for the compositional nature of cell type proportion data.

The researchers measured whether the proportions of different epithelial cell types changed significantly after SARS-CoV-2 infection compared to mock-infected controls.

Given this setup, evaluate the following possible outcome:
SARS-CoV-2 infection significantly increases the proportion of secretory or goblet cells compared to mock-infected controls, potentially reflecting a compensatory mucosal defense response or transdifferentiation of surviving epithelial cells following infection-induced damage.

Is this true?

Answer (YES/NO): NO